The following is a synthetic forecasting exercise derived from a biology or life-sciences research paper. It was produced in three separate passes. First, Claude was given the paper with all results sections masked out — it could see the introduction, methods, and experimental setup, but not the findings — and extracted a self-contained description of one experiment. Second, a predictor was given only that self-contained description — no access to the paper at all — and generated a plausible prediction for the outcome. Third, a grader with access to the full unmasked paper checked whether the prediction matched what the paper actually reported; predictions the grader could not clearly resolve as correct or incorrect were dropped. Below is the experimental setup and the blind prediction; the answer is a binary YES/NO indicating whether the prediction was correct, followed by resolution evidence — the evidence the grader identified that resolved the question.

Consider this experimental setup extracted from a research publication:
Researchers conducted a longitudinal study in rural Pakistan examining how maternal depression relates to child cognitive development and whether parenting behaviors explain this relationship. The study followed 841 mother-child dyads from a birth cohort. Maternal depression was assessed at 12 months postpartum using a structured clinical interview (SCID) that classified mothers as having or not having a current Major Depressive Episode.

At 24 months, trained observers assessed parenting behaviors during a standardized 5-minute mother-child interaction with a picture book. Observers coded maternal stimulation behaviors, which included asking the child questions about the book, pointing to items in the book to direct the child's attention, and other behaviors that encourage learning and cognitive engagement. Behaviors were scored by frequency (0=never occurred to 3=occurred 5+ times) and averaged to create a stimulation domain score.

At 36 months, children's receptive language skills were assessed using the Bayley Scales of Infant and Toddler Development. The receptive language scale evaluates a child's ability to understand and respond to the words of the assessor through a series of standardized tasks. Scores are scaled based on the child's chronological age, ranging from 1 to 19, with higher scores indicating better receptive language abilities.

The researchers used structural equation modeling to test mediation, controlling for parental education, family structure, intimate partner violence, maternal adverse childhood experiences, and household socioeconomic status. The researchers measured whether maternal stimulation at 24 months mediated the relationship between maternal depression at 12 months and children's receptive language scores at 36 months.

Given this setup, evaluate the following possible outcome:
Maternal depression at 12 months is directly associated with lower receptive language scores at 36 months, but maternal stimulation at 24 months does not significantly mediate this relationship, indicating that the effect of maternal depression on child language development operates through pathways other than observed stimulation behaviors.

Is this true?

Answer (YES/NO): NO